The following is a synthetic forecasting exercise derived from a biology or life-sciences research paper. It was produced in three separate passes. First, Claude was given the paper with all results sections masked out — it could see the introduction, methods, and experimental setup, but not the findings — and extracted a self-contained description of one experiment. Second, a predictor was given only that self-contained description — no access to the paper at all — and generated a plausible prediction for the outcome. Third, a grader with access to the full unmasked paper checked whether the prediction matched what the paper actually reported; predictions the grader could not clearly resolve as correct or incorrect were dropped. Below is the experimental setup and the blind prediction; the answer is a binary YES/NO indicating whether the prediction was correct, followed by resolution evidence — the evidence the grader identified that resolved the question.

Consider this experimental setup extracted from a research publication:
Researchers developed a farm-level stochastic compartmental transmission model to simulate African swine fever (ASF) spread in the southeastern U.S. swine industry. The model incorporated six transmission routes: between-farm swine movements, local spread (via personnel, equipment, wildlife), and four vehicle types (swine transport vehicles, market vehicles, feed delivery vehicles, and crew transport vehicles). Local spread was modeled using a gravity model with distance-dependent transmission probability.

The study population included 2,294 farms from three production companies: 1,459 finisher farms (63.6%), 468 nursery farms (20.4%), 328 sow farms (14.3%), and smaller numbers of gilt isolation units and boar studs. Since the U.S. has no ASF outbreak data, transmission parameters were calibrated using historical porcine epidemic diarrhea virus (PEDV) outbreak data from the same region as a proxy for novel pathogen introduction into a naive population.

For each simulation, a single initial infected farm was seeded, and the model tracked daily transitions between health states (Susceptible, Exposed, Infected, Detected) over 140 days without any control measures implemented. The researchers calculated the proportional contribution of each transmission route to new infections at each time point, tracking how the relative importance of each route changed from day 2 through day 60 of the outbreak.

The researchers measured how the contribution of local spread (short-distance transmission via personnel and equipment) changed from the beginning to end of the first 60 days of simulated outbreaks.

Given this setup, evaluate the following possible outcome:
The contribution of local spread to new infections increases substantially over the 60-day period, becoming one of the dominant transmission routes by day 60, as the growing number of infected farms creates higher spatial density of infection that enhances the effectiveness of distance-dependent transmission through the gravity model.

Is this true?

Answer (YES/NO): NO